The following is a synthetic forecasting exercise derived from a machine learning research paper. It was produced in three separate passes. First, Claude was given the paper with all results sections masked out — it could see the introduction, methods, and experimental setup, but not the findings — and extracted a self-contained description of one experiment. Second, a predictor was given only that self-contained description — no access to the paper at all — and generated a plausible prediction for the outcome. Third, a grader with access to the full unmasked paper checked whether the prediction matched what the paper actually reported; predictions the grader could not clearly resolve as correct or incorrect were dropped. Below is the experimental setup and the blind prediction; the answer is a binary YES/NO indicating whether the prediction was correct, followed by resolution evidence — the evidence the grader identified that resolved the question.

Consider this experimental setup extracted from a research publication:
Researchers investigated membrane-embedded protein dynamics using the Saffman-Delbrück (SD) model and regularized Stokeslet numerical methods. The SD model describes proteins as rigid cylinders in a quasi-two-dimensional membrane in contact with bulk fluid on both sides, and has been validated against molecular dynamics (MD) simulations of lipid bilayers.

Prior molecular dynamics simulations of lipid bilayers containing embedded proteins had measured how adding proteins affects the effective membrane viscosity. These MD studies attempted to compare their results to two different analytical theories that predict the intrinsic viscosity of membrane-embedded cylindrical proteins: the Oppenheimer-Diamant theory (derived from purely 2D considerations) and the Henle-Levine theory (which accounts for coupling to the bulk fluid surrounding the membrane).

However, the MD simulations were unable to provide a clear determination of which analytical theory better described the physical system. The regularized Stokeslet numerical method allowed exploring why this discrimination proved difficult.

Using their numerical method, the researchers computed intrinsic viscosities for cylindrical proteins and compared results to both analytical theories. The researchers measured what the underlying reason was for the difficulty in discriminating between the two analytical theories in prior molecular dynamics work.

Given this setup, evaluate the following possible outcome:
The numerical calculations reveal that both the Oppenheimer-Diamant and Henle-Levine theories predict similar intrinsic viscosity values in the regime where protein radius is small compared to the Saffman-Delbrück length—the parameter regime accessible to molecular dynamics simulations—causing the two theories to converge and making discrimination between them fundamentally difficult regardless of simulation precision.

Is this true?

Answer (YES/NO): NO